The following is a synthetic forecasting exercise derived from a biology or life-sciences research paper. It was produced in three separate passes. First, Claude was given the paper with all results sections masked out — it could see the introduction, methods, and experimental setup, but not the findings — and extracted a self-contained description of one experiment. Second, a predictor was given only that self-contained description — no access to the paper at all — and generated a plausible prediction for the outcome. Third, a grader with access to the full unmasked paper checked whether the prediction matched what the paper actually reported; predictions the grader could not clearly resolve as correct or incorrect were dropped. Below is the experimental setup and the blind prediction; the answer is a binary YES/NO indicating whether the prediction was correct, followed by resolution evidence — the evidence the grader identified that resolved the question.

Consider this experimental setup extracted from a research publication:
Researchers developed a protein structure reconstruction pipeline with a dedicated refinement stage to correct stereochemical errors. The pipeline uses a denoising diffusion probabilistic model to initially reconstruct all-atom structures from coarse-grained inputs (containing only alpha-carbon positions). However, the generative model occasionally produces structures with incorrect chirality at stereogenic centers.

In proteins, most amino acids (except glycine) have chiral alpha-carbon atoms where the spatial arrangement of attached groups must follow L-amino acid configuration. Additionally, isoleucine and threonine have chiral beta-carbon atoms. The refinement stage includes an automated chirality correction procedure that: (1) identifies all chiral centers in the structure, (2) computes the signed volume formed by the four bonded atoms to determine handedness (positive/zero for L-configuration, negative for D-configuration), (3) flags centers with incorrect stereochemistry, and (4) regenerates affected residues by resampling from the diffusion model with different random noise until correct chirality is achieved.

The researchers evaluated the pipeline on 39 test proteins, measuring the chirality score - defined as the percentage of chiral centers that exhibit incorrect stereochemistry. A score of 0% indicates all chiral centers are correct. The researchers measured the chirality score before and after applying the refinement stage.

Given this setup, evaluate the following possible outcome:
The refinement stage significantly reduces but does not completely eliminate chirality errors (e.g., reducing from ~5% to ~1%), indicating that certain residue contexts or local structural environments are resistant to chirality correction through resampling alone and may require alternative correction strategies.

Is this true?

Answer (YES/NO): NO